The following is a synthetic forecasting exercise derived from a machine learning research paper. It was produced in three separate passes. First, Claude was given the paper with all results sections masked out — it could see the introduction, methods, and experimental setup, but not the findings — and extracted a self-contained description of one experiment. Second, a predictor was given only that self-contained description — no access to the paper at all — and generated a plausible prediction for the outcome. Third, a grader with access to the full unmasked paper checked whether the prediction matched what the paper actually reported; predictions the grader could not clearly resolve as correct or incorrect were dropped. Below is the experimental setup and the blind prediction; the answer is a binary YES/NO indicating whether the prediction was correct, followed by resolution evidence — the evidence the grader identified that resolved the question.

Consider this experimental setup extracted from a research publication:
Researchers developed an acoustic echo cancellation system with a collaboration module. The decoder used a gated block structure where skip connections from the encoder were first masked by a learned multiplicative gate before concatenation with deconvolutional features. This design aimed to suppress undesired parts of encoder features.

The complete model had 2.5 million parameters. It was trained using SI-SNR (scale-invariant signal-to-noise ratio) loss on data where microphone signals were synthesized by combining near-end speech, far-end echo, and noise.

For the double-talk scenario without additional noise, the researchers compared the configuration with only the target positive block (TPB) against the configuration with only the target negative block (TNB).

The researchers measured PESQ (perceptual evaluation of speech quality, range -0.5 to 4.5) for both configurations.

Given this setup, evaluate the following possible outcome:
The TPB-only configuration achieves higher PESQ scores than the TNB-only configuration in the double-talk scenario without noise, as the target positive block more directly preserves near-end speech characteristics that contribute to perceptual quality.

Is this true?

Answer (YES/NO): YES